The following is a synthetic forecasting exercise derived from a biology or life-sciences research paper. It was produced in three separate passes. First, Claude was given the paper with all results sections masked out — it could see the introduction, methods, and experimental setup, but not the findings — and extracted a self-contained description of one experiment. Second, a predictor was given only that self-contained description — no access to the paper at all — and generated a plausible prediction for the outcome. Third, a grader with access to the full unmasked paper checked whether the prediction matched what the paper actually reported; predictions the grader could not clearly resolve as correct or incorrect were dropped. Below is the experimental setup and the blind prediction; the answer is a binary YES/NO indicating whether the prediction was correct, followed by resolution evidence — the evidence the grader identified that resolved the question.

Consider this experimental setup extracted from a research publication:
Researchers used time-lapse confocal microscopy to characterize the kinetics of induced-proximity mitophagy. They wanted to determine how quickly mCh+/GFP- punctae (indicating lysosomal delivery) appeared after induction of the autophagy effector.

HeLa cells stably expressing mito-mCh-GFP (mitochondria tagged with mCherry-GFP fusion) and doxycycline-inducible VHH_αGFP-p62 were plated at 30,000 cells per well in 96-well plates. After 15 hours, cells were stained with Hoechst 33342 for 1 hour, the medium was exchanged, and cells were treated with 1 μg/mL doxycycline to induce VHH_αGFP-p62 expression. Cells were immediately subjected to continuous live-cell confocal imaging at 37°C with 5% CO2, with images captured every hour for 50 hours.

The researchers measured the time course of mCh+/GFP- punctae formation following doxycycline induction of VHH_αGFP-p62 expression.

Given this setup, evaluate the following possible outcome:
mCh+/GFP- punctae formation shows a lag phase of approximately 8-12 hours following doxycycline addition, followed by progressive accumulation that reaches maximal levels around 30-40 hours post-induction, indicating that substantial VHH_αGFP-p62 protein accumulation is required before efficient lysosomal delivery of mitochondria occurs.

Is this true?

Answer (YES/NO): NO